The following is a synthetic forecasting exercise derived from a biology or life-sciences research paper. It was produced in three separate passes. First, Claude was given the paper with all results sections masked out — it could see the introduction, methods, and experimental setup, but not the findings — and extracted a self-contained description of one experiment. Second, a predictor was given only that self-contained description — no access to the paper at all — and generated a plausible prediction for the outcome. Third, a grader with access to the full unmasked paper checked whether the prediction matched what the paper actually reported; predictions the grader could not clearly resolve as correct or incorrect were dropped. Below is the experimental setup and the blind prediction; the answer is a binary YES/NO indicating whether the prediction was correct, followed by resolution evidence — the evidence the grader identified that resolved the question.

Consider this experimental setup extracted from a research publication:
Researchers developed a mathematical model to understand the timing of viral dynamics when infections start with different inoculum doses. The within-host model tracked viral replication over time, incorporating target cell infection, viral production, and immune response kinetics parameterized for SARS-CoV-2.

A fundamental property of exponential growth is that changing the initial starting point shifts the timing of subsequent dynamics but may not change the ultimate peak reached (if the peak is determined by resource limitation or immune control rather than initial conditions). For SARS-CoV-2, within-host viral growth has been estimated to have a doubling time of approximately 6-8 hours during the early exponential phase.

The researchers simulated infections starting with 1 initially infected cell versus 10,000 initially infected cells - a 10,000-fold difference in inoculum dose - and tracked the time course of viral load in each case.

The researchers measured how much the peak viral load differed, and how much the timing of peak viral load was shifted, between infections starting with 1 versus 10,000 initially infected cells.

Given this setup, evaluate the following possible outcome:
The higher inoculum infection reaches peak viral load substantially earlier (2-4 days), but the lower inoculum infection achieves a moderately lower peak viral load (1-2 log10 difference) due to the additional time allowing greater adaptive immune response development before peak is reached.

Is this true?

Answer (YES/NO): NO